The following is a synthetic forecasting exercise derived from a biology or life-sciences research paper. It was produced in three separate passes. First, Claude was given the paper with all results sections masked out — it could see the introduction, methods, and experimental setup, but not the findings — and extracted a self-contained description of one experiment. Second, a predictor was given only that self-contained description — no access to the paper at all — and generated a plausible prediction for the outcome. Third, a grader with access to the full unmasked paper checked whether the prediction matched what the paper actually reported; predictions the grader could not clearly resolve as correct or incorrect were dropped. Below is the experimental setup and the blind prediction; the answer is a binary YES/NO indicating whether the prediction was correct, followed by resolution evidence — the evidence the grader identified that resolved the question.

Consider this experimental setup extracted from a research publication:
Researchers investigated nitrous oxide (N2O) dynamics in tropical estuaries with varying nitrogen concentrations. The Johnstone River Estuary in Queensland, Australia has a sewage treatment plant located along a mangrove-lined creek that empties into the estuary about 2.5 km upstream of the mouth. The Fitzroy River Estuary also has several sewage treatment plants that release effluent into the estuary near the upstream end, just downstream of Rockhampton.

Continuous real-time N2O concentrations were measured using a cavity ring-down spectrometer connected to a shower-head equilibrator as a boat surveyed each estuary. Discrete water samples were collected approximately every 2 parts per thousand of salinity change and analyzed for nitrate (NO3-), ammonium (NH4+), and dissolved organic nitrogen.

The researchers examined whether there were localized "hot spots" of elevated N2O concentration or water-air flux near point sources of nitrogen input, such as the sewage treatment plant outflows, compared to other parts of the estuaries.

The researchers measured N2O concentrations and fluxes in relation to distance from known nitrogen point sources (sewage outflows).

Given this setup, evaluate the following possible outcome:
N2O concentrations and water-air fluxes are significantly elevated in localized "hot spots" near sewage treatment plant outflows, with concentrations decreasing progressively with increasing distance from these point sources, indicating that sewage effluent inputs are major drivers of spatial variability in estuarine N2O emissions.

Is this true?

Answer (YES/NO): NO